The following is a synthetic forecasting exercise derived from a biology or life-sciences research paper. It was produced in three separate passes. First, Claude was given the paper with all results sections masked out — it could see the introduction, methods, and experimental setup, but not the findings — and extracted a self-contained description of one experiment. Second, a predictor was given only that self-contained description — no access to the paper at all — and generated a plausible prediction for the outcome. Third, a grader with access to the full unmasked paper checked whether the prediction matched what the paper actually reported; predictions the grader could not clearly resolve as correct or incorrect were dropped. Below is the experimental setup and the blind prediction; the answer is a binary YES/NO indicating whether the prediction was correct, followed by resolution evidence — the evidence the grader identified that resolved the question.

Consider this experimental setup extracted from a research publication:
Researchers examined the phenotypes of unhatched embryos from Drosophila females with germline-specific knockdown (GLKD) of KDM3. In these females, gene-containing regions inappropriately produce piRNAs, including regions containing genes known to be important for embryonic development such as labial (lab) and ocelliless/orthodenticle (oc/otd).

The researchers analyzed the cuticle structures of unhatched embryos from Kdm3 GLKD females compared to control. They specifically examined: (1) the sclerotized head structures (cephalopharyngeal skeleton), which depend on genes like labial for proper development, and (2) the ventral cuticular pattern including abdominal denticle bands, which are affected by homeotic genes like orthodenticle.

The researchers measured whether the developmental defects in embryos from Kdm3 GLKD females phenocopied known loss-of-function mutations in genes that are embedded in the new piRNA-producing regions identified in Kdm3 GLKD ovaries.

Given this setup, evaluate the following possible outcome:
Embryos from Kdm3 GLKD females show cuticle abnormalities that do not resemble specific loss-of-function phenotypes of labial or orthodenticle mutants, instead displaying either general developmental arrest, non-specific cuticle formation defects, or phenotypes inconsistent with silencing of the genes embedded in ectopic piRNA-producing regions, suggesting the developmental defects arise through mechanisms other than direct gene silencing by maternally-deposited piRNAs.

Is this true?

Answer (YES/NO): NO